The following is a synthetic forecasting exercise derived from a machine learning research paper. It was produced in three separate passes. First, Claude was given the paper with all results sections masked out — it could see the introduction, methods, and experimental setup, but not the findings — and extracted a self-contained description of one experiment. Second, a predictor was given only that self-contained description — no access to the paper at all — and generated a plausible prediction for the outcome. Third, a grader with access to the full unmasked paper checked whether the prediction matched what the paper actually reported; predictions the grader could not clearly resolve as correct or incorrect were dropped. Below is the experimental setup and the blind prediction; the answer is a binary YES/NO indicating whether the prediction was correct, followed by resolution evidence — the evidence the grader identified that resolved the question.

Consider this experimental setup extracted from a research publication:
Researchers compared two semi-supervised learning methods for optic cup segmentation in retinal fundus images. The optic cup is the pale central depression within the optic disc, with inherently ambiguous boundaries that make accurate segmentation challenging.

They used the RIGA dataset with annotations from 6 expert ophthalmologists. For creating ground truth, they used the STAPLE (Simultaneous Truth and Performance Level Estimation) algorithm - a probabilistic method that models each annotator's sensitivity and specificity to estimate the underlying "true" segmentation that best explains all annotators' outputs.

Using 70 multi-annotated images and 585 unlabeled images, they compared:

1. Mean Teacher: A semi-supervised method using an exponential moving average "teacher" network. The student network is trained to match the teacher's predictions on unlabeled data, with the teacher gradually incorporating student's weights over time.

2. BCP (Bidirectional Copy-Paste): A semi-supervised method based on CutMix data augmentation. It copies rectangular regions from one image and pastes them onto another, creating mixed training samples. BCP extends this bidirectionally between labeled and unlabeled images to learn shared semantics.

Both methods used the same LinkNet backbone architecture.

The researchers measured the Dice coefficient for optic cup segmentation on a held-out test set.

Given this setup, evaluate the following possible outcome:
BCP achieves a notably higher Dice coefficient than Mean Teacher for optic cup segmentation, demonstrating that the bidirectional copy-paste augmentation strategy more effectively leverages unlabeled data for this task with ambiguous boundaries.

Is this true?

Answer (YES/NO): NO